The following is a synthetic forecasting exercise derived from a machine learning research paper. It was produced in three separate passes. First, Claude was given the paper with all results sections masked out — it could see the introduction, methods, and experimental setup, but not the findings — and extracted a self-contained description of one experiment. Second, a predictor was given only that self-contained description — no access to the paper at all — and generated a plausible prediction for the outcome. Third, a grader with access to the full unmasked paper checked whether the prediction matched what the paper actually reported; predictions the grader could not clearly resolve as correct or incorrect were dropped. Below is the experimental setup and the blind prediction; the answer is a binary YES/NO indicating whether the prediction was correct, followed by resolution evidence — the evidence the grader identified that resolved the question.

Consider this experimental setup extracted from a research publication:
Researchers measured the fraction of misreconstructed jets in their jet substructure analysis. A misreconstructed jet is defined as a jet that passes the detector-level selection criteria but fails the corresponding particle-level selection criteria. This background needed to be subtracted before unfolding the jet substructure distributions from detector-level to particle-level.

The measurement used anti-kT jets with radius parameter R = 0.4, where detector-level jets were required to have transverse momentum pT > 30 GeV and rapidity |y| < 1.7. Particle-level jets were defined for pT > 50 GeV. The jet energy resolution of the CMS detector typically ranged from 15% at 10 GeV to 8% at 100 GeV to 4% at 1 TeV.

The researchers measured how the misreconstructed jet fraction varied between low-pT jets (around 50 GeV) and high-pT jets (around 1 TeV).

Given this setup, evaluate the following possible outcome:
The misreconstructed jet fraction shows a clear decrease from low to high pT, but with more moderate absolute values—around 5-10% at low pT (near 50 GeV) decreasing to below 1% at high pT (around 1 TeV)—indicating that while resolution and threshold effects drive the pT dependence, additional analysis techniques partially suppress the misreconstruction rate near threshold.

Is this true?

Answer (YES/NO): YES